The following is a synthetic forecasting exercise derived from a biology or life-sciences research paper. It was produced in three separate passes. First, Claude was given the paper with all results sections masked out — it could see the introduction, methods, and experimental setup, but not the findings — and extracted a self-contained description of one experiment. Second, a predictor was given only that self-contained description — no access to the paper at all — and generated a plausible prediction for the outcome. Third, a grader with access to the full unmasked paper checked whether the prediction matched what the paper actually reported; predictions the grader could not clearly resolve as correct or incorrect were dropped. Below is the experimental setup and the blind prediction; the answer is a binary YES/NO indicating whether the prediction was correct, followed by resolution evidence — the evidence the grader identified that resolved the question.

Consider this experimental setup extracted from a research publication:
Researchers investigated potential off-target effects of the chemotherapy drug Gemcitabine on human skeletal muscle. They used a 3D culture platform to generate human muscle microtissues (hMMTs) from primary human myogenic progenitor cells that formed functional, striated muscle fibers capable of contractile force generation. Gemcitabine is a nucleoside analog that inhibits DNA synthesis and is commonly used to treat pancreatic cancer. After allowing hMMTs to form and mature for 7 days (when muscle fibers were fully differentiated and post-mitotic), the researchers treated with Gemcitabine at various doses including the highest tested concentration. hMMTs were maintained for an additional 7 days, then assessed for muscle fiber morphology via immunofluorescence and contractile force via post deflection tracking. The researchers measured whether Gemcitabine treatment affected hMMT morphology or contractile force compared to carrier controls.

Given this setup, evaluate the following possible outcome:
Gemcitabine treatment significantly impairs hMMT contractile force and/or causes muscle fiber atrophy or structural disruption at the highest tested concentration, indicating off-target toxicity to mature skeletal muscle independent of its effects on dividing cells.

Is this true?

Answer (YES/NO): NO